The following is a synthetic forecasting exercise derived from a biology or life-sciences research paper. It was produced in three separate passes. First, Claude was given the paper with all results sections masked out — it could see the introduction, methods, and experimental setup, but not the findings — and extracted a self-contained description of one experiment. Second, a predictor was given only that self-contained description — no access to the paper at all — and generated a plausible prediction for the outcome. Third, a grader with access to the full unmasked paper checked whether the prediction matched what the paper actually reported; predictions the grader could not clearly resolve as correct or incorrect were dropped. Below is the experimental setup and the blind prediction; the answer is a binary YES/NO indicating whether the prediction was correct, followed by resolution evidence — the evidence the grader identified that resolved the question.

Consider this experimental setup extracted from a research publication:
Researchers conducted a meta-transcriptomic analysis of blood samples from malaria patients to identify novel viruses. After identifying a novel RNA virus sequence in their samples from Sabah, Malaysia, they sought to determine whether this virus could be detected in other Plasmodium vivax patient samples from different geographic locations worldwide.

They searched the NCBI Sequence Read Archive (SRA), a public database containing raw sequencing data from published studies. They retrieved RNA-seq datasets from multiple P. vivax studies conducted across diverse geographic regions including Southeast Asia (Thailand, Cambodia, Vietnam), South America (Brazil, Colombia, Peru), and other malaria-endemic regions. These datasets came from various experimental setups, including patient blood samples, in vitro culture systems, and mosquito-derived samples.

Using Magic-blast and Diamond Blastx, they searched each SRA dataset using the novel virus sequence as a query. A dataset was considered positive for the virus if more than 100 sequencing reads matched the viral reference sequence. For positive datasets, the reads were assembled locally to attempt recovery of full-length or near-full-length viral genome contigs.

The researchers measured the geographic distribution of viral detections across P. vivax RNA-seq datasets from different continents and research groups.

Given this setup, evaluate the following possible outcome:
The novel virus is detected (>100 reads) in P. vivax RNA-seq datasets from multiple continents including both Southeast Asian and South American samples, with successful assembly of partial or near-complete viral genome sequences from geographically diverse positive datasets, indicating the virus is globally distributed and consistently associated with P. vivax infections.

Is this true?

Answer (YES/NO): YES